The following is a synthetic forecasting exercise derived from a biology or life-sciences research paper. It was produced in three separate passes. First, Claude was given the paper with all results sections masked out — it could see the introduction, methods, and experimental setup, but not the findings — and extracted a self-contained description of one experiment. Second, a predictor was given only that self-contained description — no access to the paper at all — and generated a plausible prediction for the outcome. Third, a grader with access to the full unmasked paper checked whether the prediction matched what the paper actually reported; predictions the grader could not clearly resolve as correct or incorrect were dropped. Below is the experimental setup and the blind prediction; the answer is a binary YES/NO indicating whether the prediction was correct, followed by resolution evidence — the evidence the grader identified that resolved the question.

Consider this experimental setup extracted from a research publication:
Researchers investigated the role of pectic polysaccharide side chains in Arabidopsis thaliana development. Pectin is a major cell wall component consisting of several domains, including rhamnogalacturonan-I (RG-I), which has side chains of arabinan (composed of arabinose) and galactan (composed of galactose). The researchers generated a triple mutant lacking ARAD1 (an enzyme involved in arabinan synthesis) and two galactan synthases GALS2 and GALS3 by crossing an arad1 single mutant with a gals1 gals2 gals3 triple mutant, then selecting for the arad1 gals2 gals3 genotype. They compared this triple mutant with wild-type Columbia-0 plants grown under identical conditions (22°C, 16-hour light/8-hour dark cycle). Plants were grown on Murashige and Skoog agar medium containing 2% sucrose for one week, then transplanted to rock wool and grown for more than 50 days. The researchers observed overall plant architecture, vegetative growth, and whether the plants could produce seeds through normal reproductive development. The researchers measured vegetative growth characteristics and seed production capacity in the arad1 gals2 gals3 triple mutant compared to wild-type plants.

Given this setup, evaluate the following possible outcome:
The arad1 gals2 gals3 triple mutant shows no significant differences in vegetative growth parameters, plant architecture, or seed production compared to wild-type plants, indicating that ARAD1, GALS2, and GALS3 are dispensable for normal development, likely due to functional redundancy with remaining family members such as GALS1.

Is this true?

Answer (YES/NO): NO